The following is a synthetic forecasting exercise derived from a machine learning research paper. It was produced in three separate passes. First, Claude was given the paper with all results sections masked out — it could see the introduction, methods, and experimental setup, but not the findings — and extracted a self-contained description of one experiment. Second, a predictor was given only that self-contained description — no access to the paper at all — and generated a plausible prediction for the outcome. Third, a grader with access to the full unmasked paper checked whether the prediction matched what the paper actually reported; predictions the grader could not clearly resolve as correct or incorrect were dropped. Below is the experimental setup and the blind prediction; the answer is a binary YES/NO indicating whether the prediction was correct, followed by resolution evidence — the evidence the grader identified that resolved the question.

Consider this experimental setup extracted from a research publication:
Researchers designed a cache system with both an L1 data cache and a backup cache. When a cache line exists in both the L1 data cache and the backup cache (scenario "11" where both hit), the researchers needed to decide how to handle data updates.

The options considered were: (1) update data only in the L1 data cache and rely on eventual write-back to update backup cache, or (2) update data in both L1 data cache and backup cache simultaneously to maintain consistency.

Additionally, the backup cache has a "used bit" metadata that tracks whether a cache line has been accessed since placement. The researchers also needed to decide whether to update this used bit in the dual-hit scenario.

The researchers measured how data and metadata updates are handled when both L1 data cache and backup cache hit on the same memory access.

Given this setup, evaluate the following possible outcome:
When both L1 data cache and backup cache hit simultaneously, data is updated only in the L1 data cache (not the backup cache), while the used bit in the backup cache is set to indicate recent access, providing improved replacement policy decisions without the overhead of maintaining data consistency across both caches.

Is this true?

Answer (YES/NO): NO